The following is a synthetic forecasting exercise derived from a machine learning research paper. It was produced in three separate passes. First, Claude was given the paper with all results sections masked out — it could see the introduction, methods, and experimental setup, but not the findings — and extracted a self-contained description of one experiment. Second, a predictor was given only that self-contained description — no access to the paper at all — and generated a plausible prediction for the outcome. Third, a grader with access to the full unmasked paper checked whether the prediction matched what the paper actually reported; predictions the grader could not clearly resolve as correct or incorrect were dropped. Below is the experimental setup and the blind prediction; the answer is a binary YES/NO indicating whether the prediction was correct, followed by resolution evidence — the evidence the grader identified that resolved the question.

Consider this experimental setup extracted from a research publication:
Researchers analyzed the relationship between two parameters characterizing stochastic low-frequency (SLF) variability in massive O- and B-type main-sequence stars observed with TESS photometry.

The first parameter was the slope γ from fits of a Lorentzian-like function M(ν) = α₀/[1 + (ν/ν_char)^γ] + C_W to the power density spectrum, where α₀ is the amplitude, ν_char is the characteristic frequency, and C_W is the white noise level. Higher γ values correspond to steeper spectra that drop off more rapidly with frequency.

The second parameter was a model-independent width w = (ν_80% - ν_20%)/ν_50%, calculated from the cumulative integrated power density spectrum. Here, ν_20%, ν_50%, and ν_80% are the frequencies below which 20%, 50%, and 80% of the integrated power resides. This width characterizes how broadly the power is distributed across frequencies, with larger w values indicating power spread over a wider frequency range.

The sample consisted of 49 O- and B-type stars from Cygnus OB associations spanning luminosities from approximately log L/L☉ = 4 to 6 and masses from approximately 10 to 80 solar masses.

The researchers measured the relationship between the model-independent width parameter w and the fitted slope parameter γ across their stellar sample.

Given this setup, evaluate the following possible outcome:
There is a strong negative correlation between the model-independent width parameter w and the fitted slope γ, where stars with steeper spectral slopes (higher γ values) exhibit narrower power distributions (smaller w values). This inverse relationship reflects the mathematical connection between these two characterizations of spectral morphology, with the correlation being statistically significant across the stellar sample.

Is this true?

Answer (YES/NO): NO